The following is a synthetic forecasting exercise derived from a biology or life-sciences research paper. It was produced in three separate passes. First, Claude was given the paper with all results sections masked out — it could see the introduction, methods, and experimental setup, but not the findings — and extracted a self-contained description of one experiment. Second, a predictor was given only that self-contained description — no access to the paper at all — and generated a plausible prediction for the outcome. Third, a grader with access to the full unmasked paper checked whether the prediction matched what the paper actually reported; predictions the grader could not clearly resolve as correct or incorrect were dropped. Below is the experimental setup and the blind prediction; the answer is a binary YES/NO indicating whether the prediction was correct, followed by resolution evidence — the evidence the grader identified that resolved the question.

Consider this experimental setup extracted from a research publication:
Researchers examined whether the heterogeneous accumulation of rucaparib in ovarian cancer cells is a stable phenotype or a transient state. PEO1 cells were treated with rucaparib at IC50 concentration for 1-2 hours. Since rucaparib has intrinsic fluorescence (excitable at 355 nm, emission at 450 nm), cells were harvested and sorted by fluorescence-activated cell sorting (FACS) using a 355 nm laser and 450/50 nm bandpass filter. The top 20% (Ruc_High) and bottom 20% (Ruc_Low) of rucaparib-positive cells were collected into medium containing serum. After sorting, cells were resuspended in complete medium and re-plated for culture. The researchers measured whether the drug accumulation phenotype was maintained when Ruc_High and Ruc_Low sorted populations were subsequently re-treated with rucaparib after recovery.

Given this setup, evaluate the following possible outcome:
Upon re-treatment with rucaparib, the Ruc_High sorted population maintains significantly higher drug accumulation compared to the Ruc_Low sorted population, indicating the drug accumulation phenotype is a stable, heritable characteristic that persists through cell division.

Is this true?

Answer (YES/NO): NO